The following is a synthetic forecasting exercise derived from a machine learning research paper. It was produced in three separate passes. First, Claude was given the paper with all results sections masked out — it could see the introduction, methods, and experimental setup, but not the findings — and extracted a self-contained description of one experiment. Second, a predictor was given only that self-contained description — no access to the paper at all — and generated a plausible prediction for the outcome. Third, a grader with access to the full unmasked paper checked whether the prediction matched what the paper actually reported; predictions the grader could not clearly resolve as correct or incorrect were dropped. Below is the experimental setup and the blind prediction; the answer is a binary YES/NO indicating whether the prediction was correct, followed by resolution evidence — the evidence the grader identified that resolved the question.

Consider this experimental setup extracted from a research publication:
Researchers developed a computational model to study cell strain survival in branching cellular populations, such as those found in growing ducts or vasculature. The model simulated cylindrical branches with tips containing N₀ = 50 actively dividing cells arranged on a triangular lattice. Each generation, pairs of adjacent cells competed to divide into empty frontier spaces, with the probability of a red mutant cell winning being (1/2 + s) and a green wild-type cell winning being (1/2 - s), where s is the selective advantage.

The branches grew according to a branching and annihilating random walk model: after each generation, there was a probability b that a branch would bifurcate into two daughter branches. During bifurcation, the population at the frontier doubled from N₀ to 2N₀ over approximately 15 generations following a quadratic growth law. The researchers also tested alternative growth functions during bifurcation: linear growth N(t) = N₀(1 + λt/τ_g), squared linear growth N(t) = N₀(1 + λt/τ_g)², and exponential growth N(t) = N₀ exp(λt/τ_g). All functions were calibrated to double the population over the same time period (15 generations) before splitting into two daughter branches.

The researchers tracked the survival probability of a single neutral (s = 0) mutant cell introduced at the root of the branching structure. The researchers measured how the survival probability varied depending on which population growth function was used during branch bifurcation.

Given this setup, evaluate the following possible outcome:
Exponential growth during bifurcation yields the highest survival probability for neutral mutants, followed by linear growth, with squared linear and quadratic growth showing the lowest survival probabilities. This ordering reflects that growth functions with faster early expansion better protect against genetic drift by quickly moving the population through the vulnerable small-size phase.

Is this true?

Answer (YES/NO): NO